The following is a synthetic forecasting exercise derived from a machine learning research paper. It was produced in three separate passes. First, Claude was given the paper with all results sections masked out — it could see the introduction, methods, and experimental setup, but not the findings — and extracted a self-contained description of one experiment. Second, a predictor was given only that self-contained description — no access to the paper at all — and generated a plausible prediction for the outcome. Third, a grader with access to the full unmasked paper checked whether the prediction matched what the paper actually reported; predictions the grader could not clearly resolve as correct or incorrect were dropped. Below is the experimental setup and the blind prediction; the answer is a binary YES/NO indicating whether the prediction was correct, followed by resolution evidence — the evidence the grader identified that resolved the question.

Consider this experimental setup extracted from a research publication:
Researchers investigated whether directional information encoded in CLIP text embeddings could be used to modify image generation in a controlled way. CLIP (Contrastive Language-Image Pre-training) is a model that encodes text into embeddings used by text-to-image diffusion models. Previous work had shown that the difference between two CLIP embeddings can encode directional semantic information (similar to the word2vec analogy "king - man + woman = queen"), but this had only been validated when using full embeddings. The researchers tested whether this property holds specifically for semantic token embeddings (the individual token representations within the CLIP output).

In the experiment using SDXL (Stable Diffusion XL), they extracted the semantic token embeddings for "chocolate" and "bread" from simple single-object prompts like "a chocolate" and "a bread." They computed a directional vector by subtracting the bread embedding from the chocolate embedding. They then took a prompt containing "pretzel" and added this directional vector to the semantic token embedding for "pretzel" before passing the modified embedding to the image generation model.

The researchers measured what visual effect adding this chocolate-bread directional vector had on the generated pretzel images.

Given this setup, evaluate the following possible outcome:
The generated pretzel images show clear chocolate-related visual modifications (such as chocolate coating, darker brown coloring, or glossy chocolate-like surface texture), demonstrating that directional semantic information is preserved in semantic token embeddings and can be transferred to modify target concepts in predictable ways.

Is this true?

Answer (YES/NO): YES